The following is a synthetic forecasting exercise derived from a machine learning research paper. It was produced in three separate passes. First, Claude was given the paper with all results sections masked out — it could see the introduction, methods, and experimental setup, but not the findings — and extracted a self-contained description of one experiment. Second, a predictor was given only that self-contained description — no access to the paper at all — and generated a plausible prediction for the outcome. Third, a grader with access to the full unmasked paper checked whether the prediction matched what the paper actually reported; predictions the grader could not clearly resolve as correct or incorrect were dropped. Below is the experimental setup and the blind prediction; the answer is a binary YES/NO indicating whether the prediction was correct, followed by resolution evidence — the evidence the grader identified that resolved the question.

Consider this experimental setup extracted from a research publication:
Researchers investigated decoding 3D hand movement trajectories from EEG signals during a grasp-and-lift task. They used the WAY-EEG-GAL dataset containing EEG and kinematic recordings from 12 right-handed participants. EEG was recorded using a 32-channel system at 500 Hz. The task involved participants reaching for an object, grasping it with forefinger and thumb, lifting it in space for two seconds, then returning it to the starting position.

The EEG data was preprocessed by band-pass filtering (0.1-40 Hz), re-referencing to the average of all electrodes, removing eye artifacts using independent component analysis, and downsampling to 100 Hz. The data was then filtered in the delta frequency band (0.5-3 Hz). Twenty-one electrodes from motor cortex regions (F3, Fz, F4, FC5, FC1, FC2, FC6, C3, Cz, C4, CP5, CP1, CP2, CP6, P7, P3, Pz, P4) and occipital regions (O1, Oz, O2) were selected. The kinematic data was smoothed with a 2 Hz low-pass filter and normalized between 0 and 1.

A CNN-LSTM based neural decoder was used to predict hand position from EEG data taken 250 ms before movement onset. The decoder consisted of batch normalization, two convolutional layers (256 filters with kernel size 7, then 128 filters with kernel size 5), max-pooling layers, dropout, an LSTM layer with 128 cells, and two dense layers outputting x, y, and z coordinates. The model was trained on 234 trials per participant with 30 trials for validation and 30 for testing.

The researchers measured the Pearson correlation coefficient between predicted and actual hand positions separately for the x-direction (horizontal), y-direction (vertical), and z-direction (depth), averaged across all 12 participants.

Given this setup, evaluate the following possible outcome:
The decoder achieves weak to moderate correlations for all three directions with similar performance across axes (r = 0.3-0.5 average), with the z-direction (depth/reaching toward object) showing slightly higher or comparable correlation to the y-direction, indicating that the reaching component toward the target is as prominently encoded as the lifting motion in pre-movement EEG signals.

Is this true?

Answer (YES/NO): NO